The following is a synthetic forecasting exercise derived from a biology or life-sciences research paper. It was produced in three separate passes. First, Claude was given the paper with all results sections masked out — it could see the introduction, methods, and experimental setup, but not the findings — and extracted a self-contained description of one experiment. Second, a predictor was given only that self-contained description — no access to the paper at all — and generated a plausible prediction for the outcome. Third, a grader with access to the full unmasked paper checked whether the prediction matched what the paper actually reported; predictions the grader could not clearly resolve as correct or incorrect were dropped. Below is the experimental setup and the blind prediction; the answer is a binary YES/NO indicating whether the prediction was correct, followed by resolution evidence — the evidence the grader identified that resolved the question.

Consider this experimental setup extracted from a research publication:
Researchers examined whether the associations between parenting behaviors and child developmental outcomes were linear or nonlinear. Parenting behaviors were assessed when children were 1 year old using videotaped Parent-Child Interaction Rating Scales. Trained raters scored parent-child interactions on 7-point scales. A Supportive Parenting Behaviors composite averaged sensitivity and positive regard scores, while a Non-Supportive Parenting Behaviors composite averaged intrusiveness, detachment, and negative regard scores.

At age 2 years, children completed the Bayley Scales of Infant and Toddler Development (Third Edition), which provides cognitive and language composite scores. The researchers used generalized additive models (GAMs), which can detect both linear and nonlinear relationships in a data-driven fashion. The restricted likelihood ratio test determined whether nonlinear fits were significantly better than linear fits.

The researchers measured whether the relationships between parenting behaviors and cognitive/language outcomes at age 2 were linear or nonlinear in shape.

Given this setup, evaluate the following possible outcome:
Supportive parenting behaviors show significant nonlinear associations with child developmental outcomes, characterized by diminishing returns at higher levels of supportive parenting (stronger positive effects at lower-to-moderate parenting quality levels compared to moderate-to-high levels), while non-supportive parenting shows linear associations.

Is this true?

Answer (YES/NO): NO